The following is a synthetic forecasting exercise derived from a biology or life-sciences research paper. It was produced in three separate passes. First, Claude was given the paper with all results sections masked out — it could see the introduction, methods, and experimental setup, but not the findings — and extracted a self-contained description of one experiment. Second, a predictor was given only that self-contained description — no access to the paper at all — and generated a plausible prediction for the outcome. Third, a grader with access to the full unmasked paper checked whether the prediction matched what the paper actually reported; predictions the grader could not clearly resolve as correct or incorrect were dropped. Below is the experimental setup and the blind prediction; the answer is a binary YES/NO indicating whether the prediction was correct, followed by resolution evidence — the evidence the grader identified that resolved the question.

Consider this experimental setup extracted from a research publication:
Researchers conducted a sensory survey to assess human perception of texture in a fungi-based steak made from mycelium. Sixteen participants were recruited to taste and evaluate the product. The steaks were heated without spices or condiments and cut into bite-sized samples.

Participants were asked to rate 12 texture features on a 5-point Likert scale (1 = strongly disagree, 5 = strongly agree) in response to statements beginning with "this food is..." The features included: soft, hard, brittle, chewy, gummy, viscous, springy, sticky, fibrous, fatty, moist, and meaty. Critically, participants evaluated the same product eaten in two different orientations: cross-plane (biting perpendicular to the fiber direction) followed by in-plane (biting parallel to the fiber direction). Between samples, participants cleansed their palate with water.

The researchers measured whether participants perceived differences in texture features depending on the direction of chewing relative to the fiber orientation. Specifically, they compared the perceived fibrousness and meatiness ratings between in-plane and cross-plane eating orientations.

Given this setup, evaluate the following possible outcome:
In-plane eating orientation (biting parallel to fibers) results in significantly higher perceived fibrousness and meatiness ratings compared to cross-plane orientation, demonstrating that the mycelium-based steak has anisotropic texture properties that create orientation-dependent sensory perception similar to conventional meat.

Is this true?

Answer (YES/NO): NO